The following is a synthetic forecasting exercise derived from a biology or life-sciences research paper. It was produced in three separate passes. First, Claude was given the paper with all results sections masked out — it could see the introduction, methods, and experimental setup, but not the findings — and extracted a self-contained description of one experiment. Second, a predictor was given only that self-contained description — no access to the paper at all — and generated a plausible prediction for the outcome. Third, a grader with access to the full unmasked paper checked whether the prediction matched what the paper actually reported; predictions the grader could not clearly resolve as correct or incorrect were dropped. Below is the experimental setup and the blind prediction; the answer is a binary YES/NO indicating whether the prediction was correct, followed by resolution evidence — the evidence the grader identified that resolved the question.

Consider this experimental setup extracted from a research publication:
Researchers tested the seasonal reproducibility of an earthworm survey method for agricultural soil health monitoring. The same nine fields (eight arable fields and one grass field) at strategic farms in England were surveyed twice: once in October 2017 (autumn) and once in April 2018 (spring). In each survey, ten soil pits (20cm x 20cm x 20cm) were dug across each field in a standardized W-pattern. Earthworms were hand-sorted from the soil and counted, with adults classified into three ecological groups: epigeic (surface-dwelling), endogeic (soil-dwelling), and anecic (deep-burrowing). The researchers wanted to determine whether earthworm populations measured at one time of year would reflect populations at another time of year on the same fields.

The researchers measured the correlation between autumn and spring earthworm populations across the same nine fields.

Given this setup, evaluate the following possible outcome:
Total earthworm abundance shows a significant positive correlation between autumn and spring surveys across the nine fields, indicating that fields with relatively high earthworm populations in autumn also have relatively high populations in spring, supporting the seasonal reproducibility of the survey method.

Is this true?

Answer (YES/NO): NO